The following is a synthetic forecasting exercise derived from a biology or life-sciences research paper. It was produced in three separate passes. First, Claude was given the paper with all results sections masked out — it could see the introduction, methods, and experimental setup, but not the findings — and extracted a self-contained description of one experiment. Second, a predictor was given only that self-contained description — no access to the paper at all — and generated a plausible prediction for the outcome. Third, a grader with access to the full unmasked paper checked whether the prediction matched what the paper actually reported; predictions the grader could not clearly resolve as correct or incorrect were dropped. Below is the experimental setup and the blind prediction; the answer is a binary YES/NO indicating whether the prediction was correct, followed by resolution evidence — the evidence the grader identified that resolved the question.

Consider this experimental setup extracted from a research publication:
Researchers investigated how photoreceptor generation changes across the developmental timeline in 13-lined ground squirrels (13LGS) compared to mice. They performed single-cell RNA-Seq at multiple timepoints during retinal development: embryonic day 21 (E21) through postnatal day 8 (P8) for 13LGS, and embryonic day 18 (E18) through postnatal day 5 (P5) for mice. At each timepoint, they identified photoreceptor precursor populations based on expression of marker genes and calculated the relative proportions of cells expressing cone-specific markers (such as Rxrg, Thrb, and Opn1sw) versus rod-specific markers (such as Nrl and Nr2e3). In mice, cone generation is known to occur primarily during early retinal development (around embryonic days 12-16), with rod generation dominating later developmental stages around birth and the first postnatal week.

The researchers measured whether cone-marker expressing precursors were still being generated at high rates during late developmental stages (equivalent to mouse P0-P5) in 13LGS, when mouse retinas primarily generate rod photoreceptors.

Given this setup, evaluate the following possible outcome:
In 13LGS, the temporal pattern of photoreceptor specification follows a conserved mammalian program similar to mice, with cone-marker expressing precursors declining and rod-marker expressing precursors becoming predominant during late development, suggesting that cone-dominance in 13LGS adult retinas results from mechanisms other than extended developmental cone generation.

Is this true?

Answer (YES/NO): NO